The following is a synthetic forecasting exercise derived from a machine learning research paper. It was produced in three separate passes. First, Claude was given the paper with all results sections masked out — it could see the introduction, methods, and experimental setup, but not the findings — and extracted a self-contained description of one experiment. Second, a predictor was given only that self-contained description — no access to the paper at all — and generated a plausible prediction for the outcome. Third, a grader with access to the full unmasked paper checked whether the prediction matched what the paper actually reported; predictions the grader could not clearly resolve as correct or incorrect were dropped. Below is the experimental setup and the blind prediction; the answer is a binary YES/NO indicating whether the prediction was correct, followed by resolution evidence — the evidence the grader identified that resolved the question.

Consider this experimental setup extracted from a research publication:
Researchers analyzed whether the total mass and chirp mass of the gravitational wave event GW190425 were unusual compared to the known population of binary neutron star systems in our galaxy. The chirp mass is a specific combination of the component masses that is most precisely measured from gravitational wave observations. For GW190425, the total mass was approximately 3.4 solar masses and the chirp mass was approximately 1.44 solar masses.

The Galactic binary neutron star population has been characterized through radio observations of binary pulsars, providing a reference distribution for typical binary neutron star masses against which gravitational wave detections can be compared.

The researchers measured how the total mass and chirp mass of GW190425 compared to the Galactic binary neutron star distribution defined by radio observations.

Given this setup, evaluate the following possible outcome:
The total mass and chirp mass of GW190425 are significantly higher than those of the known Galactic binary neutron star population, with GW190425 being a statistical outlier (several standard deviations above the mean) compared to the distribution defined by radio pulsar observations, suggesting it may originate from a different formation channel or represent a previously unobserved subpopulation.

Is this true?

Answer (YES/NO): YES